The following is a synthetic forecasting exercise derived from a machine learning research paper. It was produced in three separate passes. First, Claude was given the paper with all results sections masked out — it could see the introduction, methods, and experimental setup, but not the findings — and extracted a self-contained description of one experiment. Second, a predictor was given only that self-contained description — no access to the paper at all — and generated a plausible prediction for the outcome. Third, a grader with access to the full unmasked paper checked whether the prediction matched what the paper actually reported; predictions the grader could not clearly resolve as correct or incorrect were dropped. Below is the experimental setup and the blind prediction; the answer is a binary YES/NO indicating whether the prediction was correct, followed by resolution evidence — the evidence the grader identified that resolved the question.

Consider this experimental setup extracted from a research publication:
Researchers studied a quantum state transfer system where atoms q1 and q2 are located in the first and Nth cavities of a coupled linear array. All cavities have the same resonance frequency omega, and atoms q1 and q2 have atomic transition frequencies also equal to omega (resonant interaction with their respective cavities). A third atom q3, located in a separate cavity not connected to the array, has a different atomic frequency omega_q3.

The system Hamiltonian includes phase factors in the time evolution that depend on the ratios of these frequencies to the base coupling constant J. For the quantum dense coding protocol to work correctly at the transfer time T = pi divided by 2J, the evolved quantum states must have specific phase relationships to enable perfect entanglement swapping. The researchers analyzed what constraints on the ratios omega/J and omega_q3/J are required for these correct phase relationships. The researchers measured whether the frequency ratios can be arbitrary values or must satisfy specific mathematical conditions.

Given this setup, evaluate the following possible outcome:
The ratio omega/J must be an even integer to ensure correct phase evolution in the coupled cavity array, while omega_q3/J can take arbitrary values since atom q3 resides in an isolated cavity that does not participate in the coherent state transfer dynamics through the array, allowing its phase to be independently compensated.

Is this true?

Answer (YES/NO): NO